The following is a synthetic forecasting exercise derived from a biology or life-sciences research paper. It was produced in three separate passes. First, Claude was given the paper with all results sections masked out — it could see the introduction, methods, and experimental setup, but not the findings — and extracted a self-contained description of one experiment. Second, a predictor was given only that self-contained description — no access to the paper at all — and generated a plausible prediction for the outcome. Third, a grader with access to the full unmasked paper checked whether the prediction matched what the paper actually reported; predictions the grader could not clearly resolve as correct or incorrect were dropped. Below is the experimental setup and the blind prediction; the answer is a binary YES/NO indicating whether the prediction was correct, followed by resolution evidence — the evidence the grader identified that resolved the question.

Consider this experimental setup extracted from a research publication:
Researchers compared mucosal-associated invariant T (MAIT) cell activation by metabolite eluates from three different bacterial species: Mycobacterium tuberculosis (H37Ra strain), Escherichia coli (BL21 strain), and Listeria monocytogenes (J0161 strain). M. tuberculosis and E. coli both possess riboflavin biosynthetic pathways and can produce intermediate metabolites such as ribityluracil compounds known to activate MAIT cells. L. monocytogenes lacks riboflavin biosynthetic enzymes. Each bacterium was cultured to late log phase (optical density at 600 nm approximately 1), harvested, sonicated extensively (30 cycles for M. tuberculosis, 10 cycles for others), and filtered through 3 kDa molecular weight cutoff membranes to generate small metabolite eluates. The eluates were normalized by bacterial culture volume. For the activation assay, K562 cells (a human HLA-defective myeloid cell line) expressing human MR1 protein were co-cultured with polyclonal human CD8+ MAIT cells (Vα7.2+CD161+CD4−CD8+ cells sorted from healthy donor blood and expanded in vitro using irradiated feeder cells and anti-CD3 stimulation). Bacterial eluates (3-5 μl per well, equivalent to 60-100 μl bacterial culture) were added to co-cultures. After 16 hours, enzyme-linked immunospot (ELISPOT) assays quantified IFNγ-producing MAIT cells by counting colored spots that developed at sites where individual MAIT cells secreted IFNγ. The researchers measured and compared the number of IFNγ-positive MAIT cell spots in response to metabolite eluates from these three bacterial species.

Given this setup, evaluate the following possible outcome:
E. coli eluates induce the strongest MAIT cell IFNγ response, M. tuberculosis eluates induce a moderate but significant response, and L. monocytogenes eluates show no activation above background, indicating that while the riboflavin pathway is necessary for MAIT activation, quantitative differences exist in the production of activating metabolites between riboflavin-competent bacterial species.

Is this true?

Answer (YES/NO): NO